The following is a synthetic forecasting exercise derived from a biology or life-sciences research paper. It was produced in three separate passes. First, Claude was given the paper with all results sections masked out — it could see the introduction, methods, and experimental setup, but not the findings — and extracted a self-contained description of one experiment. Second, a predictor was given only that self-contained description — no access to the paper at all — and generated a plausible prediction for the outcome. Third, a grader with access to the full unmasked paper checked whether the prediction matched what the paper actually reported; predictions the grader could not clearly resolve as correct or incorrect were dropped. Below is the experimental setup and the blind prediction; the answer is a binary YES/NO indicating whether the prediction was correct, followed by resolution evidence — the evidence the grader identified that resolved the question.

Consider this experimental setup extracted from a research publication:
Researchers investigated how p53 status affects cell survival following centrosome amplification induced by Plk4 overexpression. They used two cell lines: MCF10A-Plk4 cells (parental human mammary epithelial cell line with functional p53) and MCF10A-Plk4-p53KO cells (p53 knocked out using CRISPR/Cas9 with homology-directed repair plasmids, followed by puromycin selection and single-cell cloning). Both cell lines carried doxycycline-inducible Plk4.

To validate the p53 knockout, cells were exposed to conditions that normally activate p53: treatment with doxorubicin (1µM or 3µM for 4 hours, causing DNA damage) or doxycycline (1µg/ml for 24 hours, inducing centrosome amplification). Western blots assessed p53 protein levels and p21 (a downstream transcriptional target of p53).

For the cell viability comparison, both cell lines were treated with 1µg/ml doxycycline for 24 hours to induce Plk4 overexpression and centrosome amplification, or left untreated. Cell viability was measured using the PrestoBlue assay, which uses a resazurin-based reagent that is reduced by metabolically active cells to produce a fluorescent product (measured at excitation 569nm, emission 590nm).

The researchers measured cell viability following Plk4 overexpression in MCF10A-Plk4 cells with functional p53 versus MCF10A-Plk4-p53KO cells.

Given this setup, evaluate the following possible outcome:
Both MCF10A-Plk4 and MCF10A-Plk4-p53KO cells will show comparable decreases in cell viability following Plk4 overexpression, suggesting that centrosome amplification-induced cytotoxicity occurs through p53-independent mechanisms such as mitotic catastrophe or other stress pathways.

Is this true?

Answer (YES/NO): NO